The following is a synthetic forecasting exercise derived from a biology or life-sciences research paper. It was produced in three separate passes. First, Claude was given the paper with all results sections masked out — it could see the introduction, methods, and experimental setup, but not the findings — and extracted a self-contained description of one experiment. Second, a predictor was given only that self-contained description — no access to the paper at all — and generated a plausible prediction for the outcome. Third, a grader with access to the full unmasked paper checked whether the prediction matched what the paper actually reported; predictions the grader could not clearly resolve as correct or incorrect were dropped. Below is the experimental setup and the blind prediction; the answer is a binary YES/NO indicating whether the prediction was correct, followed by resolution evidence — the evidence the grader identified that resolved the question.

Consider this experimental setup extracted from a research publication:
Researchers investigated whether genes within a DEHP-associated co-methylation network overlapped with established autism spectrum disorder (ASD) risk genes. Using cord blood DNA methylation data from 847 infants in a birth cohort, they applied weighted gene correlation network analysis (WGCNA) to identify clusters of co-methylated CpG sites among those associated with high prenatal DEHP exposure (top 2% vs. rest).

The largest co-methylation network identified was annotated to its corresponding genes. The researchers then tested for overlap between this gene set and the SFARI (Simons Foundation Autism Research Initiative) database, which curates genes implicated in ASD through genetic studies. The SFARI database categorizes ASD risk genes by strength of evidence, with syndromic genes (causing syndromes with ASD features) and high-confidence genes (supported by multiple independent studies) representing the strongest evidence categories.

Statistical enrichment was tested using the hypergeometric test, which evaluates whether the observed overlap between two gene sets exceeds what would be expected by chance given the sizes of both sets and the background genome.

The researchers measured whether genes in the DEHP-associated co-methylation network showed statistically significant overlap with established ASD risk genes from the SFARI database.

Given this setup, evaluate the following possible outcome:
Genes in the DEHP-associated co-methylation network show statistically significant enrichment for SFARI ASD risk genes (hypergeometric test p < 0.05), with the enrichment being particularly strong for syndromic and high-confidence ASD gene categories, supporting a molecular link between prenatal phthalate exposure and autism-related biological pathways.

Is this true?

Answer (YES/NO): NO